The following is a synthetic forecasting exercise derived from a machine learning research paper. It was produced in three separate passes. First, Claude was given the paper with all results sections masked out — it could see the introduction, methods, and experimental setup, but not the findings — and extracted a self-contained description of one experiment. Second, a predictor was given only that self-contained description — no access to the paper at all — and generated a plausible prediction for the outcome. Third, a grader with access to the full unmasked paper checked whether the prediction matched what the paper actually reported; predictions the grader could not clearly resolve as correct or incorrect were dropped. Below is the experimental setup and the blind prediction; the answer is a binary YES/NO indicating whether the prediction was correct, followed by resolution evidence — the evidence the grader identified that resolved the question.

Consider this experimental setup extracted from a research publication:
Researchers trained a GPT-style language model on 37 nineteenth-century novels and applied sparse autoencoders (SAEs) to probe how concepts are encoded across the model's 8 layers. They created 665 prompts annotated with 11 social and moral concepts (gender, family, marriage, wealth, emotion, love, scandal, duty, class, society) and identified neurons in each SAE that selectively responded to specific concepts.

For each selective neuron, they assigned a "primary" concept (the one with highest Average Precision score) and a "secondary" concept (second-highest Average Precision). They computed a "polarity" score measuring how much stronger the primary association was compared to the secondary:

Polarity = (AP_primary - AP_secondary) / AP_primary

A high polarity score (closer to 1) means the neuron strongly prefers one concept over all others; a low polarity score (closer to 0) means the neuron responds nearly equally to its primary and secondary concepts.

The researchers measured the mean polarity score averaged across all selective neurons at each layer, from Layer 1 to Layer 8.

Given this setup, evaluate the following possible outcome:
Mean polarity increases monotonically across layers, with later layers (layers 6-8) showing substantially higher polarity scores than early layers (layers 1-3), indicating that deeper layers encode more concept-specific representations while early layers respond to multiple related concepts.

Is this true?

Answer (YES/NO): NO